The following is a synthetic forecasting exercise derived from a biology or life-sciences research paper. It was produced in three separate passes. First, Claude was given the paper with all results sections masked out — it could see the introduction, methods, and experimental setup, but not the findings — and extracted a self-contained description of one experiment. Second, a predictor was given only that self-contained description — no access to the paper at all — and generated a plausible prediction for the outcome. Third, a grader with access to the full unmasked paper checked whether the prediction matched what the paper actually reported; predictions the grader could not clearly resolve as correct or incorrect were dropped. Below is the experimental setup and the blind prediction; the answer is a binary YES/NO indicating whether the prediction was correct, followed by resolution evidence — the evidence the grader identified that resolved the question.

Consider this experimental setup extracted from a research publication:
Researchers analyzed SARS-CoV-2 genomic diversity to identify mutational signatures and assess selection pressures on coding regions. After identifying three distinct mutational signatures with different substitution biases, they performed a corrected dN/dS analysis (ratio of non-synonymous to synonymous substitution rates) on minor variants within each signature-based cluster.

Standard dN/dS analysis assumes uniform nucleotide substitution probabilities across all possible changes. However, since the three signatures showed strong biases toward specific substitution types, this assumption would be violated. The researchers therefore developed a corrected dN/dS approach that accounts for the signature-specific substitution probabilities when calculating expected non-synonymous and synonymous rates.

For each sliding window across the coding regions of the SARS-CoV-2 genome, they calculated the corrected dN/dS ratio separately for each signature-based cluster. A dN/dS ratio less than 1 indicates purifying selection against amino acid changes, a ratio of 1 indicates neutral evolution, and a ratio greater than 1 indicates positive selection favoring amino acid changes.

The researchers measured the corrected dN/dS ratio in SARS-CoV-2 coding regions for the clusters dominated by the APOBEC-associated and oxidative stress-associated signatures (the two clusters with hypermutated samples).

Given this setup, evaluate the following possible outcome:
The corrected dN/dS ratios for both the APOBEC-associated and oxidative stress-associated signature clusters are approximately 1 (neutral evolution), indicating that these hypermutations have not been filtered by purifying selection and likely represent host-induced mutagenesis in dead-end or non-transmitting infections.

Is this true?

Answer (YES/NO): NO